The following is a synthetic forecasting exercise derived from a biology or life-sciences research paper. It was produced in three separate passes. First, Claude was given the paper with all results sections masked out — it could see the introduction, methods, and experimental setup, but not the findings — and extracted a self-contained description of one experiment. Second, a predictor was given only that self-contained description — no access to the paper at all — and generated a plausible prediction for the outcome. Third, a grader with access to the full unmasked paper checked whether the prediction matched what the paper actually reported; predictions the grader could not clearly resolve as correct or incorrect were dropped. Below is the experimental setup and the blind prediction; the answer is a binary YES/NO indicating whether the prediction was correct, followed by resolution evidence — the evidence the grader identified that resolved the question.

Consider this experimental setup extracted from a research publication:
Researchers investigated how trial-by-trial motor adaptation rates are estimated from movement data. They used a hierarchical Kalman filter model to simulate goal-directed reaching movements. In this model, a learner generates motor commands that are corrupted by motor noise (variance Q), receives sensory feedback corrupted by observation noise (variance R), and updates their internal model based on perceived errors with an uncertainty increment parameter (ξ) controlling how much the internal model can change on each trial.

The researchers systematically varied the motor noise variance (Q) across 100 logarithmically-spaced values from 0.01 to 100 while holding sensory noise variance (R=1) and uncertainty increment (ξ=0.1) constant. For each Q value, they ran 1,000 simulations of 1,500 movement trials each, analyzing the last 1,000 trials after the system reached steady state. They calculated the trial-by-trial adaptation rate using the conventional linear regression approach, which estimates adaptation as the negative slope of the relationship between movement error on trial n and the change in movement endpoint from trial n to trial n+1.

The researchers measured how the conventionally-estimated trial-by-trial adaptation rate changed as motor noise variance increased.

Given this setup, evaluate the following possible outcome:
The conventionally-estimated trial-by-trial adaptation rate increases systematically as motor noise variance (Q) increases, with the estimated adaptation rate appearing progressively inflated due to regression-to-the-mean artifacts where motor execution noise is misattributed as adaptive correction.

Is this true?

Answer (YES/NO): YES